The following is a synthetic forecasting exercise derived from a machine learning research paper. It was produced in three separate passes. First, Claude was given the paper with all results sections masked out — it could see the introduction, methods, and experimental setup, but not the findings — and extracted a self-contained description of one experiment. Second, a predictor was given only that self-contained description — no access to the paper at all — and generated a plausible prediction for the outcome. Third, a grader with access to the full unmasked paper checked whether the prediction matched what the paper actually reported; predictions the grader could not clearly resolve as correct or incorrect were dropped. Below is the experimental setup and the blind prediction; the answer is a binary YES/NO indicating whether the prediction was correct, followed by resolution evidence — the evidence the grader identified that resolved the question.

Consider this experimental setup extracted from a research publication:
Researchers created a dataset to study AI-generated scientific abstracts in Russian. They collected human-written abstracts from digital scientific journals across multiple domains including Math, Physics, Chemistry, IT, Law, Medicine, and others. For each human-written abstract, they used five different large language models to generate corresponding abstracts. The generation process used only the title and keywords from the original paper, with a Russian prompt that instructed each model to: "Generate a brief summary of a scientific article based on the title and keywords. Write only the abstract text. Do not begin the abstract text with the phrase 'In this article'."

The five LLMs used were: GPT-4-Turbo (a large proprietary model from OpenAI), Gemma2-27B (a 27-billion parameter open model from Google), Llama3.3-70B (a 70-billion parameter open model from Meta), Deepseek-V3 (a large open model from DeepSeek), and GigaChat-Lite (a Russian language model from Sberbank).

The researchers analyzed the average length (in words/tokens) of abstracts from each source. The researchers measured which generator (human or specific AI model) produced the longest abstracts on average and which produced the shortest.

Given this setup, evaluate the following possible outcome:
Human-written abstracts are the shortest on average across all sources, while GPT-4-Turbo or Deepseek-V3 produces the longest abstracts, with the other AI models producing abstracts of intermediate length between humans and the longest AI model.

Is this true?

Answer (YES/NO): NO